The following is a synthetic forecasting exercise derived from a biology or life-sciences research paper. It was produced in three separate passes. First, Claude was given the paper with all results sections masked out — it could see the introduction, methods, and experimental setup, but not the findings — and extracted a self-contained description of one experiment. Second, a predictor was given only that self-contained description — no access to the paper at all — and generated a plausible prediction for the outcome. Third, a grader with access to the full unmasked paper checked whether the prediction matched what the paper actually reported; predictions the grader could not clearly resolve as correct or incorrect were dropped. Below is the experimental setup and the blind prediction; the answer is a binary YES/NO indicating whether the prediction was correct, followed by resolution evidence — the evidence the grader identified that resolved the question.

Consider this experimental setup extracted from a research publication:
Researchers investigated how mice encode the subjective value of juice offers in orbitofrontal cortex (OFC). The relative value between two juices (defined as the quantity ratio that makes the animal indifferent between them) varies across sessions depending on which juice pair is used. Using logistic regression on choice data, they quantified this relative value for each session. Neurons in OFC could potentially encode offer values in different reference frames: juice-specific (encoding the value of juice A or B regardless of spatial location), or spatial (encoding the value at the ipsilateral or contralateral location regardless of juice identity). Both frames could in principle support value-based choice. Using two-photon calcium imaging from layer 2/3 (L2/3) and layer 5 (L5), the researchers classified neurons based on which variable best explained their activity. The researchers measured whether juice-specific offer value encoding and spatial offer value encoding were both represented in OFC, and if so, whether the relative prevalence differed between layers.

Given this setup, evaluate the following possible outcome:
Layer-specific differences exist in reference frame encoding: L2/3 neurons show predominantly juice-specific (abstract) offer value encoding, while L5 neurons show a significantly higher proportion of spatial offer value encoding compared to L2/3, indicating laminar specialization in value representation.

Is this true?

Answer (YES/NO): YES